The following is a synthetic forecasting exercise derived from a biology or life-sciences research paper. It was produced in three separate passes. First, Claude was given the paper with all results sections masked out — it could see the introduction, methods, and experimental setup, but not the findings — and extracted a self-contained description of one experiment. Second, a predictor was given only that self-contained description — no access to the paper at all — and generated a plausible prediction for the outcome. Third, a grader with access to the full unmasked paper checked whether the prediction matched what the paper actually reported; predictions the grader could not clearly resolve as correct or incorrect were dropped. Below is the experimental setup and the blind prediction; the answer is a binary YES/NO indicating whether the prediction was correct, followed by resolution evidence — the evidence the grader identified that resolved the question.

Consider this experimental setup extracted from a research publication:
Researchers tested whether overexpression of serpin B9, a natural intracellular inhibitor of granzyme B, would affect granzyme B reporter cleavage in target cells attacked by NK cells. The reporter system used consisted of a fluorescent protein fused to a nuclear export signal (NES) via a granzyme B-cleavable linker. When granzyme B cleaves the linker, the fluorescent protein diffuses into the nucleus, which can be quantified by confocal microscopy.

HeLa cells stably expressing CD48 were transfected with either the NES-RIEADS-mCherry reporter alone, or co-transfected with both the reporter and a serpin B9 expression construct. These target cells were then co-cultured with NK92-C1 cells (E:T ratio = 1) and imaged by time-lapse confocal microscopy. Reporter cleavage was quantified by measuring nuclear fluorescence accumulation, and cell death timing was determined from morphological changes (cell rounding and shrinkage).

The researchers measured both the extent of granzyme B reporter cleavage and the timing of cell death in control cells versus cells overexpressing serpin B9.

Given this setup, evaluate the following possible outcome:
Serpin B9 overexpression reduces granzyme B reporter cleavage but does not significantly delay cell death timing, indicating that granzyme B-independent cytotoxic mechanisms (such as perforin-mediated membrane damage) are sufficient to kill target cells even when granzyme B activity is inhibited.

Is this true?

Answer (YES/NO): NO